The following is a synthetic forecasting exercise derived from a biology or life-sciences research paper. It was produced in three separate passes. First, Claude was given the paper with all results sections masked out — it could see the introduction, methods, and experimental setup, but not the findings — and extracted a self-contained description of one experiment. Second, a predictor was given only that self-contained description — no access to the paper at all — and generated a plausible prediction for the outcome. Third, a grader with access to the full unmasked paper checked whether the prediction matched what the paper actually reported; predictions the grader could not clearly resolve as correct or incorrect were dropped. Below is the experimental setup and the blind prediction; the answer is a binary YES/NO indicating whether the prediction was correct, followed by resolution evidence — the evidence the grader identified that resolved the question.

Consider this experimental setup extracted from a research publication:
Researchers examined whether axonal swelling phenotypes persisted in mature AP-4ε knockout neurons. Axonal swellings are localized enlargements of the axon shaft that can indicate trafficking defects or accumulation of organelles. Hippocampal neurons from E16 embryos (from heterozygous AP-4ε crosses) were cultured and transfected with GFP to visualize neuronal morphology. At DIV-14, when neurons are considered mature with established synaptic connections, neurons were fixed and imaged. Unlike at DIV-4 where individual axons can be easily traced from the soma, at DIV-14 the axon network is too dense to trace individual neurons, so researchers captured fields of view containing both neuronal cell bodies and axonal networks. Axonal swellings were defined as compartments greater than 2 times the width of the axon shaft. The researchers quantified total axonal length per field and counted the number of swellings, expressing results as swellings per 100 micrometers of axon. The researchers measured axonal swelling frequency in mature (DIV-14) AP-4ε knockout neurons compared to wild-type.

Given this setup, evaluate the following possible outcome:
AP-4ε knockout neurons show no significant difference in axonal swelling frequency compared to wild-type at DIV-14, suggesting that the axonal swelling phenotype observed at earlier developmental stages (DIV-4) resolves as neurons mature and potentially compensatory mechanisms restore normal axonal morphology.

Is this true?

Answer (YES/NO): NO